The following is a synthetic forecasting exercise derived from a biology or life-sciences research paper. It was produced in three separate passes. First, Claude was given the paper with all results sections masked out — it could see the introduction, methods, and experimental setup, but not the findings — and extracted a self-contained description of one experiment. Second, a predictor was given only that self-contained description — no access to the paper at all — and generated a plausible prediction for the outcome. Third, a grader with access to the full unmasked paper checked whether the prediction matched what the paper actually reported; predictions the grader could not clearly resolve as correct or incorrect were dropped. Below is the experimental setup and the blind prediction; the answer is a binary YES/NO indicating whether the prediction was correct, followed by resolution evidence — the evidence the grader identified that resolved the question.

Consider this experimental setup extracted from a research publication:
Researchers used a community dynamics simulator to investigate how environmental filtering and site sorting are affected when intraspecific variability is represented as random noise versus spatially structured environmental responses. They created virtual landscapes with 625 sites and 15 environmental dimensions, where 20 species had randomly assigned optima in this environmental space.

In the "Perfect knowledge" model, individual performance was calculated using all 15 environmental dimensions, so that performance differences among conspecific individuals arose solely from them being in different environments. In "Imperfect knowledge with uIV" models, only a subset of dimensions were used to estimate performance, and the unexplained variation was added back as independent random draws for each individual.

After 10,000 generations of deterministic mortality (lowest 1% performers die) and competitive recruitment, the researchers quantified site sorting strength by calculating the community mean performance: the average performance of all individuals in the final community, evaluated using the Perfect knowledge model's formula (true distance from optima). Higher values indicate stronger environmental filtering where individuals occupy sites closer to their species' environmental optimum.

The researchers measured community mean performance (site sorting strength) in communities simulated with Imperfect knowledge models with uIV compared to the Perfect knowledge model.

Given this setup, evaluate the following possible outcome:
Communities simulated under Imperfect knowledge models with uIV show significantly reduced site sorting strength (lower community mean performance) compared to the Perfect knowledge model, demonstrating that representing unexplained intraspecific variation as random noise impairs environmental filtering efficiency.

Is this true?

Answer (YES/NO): NO